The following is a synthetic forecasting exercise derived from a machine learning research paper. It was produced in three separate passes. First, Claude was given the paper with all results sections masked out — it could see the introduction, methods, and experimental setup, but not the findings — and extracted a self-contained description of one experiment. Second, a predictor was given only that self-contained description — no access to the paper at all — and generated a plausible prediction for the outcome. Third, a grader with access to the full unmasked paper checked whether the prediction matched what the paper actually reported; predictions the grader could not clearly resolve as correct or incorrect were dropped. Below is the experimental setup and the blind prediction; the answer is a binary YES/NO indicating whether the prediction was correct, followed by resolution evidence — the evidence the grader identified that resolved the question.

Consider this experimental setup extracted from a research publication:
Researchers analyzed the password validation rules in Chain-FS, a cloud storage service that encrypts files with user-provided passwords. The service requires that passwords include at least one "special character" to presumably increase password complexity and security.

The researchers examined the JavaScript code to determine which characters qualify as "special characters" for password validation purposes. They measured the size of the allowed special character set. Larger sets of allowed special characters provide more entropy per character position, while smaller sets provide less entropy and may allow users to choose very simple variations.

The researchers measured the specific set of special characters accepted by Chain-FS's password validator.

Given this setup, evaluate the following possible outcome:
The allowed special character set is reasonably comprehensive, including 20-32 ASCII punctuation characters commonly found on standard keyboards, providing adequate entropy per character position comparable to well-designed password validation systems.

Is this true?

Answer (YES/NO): NO